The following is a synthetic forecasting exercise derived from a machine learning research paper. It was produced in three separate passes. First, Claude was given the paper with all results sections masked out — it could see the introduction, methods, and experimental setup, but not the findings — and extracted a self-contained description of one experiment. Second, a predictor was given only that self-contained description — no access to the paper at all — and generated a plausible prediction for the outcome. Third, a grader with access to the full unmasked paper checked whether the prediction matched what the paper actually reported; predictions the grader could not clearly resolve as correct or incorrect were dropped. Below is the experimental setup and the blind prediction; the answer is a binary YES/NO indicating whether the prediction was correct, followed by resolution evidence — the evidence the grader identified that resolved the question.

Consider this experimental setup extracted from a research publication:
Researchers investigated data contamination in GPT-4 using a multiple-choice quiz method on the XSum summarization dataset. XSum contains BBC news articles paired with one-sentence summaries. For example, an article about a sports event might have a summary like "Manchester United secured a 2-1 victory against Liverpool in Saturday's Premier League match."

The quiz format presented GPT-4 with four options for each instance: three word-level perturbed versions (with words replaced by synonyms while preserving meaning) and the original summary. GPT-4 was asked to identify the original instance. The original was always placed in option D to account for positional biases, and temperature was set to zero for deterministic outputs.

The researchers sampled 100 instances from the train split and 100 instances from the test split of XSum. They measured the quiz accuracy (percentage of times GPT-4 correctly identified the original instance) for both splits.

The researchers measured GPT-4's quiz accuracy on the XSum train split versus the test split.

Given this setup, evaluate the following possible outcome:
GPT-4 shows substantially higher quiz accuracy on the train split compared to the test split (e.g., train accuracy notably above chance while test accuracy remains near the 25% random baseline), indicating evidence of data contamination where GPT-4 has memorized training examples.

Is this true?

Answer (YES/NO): NO